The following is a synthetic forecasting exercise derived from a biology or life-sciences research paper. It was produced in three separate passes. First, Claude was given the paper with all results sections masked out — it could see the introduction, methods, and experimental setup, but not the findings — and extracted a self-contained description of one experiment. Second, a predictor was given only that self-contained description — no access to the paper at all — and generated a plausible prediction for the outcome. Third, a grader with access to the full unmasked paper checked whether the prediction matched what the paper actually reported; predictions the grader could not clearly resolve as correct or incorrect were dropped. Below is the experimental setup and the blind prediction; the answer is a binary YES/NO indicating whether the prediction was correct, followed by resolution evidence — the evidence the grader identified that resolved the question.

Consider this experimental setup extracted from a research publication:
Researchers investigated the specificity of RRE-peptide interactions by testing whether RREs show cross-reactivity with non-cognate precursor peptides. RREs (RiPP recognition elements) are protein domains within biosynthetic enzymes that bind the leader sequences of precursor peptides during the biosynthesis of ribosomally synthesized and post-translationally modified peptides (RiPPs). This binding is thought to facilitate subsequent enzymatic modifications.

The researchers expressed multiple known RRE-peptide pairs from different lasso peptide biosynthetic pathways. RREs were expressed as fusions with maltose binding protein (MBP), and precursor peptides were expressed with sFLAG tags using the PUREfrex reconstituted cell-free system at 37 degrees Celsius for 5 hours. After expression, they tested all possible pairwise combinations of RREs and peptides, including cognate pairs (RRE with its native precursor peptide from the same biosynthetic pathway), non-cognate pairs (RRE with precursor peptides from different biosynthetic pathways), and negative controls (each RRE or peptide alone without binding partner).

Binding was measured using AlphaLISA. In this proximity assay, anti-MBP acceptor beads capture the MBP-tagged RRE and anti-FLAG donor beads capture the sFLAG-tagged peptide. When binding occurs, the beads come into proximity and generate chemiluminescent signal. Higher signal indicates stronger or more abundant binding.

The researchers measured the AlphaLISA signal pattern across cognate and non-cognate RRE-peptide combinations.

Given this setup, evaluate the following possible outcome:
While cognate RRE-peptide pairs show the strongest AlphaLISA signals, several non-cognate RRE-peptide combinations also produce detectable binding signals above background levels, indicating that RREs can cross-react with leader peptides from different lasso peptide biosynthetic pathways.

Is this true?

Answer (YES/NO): YES